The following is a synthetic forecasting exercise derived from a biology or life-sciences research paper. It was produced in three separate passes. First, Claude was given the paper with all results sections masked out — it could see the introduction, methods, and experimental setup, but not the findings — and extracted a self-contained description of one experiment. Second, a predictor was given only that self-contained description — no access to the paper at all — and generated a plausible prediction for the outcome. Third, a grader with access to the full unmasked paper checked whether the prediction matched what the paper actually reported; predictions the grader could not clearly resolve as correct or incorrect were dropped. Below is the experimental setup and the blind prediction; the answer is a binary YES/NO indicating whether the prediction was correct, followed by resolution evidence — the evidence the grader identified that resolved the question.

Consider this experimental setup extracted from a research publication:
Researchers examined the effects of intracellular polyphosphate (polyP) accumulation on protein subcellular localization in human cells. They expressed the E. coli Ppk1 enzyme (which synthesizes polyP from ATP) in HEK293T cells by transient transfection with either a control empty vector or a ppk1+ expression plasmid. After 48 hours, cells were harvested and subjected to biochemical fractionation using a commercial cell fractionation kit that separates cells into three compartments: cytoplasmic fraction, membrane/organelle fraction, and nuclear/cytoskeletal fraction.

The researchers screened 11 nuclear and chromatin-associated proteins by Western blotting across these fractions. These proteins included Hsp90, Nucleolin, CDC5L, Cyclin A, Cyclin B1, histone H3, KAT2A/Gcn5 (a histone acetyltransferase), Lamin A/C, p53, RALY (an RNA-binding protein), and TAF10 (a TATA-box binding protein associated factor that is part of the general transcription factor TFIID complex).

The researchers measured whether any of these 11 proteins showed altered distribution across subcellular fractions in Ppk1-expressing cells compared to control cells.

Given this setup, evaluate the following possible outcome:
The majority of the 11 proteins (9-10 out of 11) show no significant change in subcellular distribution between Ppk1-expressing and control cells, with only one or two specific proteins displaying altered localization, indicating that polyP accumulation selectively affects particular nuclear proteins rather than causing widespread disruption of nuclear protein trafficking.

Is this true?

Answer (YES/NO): YES